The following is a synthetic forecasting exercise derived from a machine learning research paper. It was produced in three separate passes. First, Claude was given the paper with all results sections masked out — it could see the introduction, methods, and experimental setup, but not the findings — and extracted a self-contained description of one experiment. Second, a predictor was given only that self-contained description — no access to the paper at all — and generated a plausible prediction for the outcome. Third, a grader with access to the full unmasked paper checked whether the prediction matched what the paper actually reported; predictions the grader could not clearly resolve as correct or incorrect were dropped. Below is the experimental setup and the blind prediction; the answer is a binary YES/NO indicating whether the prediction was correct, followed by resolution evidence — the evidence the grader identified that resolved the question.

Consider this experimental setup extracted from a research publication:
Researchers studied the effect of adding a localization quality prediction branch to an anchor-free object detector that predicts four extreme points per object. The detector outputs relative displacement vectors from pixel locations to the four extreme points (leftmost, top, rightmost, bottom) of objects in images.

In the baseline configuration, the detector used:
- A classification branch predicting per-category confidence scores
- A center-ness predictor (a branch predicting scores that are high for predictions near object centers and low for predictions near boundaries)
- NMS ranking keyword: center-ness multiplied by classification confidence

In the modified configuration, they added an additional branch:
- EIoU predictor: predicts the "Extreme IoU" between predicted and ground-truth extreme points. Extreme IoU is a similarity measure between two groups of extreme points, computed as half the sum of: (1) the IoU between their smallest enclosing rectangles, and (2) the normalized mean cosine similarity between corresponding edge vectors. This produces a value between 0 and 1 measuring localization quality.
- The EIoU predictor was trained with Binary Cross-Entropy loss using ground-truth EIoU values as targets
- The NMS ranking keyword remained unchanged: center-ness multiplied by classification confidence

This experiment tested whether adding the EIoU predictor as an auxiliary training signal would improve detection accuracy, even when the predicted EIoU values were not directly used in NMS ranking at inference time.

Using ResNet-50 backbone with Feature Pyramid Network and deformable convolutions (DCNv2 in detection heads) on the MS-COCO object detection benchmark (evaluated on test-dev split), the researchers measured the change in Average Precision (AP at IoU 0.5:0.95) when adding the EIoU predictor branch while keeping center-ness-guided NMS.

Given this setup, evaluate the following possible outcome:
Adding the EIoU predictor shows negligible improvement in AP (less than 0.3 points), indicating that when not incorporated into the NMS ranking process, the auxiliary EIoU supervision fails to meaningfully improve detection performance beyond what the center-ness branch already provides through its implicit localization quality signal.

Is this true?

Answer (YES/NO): NO